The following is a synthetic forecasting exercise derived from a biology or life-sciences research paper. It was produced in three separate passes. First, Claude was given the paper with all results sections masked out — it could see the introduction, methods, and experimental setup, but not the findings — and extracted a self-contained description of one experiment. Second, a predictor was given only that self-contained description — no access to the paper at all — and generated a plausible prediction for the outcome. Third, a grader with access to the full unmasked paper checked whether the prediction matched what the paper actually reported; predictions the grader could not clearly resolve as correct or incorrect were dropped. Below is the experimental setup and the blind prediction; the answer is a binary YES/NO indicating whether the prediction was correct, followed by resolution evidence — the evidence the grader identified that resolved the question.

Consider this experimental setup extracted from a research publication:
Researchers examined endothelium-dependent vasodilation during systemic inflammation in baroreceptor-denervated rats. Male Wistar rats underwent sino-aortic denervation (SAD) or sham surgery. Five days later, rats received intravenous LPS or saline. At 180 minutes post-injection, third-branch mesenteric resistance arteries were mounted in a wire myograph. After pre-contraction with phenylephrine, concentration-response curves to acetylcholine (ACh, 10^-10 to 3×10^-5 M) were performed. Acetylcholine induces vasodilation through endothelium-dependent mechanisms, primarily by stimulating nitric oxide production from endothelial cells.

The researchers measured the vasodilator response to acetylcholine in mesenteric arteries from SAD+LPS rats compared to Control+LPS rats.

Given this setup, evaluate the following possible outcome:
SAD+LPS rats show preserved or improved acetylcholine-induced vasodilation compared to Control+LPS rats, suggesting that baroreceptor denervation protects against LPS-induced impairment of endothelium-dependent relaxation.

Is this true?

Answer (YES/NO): NO